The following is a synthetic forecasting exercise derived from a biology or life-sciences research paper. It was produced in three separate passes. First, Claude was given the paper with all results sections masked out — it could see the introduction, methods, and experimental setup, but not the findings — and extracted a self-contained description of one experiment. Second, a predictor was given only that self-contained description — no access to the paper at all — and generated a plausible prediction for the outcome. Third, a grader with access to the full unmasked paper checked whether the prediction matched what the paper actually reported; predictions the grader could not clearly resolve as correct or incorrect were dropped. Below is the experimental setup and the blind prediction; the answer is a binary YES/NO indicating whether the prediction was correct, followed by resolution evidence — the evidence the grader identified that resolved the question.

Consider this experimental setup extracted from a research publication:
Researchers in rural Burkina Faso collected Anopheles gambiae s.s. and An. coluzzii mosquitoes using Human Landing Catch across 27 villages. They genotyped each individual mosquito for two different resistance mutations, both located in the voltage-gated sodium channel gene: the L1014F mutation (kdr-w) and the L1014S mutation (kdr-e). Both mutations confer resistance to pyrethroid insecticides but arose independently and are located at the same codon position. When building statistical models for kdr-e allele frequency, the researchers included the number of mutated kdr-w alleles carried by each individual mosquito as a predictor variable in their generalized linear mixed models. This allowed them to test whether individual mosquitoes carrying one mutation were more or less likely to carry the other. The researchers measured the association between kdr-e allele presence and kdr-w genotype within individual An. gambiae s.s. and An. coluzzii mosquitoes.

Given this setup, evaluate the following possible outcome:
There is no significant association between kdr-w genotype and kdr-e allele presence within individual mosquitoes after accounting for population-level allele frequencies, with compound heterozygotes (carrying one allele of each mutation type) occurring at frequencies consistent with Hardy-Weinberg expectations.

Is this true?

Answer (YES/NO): NO